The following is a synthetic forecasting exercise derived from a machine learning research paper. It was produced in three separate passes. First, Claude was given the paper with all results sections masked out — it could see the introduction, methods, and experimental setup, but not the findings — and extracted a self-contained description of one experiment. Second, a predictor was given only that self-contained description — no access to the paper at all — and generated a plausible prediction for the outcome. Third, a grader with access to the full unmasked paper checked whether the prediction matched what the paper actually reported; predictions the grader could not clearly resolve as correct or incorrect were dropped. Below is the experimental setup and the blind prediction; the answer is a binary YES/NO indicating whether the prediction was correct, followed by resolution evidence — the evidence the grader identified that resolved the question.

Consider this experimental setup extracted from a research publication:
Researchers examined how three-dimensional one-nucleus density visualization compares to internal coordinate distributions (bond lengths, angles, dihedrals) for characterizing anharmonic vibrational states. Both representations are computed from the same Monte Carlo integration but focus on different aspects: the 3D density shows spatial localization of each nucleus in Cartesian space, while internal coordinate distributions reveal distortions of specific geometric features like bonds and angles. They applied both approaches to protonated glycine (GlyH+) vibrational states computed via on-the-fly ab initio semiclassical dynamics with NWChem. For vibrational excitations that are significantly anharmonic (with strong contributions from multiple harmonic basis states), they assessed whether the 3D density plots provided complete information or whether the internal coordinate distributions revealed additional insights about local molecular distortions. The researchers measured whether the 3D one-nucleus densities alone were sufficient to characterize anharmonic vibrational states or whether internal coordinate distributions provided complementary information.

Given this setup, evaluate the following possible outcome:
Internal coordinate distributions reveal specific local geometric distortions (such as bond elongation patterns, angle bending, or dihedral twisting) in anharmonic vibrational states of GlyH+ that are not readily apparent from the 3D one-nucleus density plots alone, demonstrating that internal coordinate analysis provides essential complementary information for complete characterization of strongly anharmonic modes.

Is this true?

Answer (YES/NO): YES